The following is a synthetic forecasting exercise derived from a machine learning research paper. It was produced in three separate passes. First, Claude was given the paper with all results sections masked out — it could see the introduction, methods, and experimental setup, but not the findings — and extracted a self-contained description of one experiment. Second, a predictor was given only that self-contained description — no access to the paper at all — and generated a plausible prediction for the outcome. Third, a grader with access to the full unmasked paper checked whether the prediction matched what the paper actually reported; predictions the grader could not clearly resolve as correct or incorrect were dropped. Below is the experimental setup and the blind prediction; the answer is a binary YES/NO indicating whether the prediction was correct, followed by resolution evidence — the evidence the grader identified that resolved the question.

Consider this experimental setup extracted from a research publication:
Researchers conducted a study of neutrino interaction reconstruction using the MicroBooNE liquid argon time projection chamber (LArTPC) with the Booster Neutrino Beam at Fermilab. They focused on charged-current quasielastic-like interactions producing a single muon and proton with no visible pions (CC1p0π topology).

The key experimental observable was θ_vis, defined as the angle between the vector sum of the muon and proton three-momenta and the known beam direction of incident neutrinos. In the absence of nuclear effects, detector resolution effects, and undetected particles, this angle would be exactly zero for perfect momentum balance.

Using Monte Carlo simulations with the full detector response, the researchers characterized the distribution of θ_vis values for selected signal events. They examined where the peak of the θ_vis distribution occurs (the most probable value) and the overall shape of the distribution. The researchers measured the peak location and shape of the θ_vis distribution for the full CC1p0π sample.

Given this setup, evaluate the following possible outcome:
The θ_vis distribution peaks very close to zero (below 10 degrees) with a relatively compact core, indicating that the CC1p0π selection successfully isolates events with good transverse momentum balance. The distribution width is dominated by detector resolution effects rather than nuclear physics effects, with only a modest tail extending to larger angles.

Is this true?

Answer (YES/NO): NO